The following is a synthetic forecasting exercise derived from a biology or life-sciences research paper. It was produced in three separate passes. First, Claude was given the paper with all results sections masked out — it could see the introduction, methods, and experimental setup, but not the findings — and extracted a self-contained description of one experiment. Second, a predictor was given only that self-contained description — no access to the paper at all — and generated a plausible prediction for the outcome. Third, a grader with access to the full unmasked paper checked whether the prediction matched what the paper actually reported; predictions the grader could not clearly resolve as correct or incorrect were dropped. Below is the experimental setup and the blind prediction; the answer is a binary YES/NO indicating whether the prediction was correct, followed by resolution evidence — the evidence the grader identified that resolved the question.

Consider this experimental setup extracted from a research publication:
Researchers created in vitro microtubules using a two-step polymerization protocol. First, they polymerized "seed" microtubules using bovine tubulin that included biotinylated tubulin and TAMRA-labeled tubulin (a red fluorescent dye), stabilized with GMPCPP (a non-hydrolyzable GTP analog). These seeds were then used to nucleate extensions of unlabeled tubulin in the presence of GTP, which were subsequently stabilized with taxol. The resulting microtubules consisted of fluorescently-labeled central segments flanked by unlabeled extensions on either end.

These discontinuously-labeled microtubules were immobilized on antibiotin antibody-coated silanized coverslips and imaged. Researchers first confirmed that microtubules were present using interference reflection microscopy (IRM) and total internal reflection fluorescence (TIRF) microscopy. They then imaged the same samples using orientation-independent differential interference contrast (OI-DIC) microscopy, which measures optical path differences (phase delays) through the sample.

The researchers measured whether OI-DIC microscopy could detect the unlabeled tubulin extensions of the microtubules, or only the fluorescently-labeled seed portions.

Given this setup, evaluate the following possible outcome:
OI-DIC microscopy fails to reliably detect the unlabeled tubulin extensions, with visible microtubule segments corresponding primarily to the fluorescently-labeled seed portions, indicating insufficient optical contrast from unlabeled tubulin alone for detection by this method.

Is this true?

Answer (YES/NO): NO